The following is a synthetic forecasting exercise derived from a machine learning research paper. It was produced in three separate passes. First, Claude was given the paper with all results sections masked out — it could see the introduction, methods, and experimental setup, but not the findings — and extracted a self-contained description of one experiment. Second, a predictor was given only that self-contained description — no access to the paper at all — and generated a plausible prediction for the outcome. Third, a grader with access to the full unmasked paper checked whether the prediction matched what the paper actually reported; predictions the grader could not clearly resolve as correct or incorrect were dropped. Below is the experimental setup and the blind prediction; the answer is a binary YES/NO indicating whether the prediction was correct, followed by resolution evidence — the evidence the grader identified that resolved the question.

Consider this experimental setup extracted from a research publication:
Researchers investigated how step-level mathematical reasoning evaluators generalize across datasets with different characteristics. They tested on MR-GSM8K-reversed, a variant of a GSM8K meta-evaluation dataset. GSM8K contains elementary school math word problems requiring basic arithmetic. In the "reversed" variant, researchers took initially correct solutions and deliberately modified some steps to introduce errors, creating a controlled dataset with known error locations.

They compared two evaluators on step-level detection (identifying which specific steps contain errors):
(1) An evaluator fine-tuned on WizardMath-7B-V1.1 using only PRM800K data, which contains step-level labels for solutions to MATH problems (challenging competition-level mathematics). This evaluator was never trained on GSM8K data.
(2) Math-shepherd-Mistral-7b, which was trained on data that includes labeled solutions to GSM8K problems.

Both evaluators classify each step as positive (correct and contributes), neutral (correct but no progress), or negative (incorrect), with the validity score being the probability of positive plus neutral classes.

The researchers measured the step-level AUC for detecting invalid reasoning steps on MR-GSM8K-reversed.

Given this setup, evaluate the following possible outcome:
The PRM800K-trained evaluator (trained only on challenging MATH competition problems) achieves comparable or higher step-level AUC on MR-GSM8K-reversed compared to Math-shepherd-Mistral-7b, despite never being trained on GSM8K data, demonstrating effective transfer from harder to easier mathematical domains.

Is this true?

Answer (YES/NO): YES